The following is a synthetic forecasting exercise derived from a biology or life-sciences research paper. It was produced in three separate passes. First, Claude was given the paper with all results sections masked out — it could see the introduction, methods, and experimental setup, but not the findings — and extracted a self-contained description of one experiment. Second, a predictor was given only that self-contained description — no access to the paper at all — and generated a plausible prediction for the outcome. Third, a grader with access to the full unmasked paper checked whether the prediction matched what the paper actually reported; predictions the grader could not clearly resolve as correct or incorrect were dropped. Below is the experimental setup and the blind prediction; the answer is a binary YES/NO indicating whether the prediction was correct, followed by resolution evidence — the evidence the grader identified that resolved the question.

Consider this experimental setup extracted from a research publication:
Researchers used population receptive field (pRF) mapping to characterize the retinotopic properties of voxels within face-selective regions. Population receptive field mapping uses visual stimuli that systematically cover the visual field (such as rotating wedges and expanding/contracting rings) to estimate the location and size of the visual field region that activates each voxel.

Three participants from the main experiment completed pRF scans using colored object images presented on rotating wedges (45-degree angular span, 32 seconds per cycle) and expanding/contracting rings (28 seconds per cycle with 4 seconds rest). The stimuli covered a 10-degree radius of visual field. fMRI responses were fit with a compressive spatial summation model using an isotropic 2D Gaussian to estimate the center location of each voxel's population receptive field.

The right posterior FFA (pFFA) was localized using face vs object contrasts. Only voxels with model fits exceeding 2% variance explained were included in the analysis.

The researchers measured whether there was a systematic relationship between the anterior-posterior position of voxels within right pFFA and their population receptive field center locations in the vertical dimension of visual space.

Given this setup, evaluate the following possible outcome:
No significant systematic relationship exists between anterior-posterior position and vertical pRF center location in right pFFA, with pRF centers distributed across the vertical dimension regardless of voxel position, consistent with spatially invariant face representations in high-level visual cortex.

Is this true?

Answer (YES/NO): YES